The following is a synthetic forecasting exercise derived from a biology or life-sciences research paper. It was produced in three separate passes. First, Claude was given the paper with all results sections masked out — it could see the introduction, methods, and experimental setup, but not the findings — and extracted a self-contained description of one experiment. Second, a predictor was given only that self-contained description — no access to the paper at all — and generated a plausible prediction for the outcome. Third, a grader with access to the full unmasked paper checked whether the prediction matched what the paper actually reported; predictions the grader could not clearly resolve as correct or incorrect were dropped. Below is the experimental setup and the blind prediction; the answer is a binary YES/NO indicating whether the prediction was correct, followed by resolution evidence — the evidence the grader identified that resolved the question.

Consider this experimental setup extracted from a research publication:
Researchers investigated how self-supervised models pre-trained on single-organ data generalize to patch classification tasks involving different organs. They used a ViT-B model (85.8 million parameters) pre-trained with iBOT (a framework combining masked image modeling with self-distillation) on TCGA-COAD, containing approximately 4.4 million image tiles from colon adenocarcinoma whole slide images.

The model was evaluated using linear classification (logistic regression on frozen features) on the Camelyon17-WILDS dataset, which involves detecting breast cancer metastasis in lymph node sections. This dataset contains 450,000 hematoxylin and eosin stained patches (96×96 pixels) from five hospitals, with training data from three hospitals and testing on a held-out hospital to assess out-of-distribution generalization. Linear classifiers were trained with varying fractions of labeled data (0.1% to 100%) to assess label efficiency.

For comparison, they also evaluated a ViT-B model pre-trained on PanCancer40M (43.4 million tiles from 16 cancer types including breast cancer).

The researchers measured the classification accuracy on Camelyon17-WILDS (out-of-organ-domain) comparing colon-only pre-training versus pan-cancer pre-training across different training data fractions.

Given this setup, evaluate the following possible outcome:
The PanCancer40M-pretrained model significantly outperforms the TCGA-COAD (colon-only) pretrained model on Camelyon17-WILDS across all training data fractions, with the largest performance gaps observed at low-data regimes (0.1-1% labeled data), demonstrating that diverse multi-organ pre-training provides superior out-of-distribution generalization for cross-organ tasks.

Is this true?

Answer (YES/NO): YES